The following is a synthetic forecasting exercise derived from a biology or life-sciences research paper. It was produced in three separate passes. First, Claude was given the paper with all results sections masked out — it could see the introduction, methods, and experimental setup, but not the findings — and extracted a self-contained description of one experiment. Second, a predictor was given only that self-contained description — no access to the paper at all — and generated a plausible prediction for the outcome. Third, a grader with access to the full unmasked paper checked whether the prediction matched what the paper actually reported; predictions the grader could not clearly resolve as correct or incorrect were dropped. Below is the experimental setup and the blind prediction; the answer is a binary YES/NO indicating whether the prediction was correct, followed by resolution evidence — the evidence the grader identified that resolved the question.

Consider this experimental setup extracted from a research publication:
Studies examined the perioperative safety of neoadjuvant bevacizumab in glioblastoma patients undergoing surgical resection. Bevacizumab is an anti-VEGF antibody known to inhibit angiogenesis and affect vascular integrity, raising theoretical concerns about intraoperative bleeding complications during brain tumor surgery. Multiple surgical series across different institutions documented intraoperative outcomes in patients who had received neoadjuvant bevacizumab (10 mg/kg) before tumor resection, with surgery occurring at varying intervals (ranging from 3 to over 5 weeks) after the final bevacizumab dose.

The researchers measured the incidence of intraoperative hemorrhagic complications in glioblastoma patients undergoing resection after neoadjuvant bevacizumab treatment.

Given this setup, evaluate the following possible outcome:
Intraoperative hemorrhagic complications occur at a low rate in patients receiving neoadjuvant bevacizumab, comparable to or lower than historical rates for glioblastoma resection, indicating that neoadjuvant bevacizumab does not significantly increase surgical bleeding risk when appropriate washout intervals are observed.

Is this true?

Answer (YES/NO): YES